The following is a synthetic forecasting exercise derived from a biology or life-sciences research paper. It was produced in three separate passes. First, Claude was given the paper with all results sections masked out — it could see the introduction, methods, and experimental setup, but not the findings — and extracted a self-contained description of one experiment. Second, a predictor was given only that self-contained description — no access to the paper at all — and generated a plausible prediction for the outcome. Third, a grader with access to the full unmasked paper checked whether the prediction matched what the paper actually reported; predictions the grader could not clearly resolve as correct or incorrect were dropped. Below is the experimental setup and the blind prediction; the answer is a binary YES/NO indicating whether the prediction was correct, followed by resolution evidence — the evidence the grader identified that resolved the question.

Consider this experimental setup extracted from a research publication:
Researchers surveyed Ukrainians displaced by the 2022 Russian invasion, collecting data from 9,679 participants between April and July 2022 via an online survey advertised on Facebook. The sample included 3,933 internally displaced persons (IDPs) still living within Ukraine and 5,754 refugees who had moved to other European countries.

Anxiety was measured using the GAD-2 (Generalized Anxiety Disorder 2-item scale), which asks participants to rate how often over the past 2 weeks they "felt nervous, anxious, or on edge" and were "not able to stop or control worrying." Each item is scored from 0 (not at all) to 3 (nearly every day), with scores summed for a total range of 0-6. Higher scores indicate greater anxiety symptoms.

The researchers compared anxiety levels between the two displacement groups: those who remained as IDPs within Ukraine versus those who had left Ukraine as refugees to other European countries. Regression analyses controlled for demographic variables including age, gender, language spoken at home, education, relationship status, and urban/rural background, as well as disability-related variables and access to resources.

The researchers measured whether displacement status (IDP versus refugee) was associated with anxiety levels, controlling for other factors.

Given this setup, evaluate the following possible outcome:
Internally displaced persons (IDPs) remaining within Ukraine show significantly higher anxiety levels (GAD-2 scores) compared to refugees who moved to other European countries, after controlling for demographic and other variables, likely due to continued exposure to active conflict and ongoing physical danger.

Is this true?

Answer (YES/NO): YES